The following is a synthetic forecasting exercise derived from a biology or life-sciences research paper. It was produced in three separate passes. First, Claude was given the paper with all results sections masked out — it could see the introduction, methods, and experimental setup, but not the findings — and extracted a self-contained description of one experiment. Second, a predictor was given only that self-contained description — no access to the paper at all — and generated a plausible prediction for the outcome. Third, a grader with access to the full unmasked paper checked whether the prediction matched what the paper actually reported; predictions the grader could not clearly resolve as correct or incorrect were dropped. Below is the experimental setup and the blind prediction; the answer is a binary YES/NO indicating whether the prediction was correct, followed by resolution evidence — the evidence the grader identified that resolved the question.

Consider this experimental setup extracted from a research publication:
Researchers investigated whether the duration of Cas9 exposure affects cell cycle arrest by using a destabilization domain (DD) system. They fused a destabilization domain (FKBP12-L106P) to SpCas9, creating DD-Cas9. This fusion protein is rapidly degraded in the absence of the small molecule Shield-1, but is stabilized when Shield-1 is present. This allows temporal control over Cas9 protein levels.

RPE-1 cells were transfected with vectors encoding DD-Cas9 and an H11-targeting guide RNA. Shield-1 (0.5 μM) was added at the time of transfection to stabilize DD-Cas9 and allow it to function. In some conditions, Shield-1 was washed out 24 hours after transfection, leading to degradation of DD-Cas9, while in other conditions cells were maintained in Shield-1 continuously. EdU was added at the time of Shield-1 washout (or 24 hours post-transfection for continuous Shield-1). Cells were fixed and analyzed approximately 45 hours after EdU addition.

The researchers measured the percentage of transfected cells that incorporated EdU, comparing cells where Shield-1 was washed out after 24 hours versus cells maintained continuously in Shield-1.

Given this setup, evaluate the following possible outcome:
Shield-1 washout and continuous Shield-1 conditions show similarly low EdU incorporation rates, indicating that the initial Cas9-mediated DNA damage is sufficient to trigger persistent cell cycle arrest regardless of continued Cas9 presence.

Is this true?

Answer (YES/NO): NO